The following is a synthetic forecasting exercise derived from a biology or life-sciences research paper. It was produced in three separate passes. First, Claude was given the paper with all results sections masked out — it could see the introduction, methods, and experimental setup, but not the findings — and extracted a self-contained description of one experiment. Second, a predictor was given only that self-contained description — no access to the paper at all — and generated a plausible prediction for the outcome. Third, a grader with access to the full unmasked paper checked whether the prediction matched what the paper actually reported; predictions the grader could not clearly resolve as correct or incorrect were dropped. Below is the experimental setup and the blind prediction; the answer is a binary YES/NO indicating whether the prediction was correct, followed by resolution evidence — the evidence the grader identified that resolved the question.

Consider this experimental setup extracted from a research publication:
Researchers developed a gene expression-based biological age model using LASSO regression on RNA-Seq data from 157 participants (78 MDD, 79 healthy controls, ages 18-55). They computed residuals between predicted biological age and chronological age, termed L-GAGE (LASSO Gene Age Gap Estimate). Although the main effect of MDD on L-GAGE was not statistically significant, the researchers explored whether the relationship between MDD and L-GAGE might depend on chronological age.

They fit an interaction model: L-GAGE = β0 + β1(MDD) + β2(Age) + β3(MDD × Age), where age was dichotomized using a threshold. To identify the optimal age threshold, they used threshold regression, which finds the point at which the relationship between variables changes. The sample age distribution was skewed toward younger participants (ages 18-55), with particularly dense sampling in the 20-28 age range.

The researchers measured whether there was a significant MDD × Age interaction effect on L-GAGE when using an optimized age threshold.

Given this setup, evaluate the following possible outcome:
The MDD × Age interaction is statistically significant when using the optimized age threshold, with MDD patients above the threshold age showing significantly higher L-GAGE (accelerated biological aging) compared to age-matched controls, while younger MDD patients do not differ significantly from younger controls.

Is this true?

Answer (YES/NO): YES